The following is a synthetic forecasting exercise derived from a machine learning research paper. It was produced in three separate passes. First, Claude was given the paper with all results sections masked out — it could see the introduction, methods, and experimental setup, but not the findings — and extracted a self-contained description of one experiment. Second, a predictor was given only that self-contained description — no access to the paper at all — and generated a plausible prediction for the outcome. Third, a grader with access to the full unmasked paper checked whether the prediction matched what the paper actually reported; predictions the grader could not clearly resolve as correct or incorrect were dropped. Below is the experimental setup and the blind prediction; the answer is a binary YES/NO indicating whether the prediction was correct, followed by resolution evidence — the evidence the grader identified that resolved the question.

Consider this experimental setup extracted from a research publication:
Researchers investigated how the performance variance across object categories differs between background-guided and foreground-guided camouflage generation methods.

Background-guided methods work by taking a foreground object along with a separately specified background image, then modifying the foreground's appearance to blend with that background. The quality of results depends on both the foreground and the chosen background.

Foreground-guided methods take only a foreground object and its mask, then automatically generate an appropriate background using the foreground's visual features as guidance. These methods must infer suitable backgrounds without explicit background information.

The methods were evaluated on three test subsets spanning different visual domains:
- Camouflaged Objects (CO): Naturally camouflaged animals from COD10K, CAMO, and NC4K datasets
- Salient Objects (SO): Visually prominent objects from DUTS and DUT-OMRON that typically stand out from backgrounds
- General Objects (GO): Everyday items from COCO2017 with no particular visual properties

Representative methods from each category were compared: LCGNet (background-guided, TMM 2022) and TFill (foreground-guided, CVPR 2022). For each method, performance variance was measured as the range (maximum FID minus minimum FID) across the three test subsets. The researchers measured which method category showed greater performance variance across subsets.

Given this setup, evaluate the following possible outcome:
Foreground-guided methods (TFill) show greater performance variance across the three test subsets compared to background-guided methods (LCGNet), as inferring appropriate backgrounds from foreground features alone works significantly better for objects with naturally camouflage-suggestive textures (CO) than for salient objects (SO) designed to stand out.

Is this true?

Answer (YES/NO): YES